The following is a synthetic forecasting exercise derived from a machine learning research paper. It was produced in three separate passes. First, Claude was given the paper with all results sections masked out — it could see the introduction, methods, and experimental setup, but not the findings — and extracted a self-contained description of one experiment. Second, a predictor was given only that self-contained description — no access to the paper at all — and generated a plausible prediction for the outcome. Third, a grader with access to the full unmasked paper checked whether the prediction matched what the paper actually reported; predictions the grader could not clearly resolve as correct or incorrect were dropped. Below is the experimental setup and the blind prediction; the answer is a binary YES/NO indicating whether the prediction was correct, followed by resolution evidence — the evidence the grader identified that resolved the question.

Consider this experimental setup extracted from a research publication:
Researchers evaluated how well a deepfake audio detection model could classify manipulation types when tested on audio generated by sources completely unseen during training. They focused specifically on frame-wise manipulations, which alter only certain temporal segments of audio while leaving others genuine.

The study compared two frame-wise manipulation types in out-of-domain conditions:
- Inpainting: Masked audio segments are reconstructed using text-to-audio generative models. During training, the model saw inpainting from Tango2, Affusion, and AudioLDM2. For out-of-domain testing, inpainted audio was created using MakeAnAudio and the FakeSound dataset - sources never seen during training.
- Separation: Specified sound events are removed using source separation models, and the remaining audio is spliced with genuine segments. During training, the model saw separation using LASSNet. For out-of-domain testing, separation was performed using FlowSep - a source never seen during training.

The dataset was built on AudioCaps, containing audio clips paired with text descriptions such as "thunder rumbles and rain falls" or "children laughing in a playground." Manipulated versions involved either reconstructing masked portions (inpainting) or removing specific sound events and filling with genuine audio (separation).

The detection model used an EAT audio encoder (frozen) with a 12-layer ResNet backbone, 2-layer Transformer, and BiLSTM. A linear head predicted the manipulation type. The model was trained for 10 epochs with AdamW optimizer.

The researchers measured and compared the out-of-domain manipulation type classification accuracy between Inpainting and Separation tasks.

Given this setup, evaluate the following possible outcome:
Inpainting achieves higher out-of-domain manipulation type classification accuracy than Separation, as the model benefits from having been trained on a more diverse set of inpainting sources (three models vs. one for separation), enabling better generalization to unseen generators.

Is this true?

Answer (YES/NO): YES